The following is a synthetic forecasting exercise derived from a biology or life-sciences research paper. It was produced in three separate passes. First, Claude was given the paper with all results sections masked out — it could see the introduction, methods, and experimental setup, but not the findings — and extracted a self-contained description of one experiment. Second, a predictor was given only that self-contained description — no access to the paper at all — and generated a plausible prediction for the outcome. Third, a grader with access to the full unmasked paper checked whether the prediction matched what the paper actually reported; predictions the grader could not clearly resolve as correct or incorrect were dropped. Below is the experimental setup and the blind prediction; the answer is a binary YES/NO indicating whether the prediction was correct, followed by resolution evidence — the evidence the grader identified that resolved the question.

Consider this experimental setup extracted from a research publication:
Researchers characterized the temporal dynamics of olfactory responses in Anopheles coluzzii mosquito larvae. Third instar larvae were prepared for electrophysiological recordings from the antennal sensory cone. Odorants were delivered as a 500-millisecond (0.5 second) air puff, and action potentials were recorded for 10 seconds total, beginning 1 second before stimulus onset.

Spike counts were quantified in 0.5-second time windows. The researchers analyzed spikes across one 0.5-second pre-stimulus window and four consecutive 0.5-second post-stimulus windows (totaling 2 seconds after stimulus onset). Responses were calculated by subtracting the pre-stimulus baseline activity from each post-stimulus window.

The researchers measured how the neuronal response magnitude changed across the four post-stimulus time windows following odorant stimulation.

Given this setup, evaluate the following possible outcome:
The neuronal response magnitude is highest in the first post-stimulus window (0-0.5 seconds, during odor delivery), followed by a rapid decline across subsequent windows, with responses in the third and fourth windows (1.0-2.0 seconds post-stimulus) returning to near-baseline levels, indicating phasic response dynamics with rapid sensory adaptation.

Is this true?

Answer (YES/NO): NO